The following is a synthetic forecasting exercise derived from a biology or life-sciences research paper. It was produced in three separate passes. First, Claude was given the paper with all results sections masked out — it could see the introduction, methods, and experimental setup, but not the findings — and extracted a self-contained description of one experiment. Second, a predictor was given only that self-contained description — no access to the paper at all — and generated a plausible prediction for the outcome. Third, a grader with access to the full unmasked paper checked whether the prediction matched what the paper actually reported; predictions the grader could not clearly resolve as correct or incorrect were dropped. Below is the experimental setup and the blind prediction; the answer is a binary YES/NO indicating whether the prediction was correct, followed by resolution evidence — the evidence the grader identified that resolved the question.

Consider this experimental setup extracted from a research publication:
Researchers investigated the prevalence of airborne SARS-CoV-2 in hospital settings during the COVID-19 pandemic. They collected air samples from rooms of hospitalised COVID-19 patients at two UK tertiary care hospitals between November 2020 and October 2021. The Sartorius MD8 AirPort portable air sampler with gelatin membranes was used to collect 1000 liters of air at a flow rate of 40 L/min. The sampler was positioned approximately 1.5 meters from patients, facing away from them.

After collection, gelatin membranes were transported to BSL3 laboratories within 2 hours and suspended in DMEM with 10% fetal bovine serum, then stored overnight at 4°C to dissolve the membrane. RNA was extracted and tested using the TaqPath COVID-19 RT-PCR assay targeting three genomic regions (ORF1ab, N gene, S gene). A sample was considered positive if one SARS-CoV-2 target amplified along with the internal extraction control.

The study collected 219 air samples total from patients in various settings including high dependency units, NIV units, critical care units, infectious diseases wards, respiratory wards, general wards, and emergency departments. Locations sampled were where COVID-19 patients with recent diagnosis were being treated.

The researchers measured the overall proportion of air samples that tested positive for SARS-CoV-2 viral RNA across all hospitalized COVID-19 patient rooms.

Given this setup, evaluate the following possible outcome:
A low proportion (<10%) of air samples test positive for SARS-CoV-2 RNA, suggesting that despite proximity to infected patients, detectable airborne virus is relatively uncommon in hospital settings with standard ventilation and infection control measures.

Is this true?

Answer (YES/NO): NO